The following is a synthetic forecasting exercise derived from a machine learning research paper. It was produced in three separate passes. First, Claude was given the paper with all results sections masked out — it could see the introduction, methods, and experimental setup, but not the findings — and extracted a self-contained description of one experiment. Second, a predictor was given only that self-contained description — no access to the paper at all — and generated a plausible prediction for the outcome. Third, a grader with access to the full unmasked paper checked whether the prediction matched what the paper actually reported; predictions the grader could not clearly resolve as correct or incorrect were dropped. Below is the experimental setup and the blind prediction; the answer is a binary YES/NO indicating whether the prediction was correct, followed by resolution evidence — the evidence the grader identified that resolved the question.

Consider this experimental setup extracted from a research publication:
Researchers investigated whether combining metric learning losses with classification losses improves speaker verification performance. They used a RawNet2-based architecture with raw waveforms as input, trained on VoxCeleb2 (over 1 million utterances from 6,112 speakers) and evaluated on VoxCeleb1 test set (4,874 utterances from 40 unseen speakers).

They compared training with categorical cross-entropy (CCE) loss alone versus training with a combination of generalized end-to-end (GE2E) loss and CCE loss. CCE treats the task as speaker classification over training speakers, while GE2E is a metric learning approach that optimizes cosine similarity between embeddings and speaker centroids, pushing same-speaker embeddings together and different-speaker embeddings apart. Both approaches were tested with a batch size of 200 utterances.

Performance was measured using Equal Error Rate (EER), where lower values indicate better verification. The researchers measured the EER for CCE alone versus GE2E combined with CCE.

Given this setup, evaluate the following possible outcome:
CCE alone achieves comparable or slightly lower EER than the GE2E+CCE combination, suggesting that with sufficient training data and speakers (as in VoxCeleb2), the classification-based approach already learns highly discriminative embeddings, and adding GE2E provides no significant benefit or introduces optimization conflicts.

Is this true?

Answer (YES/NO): YES